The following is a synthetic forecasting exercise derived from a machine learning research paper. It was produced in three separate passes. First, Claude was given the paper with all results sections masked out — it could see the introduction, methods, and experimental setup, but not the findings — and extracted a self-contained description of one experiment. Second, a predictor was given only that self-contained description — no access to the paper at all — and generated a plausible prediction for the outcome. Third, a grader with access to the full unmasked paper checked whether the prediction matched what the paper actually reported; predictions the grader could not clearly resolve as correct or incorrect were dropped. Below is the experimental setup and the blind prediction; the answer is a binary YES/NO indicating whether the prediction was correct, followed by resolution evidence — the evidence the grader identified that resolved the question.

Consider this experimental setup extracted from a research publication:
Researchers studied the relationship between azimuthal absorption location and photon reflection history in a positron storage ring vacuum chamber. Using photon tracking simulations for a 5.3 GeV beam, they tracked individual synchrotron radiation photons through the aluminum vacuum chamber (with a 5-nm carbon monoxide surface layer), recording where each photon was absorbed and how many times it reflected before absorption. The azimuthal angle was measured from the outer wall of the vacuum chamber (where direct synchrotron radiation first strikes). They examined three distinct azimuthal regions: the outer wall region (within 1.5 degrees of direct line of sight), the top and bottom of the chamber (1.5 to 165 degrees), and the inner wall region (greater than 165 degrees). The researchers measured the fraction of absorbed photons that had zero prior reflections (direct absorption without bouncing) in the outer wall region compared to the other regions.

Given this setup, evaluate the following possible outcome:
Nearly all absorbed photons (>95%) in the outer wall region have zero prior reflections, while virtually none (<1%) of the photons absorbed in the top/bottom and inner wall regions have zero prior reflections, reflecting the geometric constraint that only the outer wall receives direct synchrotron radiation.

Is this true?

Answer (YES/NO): NO